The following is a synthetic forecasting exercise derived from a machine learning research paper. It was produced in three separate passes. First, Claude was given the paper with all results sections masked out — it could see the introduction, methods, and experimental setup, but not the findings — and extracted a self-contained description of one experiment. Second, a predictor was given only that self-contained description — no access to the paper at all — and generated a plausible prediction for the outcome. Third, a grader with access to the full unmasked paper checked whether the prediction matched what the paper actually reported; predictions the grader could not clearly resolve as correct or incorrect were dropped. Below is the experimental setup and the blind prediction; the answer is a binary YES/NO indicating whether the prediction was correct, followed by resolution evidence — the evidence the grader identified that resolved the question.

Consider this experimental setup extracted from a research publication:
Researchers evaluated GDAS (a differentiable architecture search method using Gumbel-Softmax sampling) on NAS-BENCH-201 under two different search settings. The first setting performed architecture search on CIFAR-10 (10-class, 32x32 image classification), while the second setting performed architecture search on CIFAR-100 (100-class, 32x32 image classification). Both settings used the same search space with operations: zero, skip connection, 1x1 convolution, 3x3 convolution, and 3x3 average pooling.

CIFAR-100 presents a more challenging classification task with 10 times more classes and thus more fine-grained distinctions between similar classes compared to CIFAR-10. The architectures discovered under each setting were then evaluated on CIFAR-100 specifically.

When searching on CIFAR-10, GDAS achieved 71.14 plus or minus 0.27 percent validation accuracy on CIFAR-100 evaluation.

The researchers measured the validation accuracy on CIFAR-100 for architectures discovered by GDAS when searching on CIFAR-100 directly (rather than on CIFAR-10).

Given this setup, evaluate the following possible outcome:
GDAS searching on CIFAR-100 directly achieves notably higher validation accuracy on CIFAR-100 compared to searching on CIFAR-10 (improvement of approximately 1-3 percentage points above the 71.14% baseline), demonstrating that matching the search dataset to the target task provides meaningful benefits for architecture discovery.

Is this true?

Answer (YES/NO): NO